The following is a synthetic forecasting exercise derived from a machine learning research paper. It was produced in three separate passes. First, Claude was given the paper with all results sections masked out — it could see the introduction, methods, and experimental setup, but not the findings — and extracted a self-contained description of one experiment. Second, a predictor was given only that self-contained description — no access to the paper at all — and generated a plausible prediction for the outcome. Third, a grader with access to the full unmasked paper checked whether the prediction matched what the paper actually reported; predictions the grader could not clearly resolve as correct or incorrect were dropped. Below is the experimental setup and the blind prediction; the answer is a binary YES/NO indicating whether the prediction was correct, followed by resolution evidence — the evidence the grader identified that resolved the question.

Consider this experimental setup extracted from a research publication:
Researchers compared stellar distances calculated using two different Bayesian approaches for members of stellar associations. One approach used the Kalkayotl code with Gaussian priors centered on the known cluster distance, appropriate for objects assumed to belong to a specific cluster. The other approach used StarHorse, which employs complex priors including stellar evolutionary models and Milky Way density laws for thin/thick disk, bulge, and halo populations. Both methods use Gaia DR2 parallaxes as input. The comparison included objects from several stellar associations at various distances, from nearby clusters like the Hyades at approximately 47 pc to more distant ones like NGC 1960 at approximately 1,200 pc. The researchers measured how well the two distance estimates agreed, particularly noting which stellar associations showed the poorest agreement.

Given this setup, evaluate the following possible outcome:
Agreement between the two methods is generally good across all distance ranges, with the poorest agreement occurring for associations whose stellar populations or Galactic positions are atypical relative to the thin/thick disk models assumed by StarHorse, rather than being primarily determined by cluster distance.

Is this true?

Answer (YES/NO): NO